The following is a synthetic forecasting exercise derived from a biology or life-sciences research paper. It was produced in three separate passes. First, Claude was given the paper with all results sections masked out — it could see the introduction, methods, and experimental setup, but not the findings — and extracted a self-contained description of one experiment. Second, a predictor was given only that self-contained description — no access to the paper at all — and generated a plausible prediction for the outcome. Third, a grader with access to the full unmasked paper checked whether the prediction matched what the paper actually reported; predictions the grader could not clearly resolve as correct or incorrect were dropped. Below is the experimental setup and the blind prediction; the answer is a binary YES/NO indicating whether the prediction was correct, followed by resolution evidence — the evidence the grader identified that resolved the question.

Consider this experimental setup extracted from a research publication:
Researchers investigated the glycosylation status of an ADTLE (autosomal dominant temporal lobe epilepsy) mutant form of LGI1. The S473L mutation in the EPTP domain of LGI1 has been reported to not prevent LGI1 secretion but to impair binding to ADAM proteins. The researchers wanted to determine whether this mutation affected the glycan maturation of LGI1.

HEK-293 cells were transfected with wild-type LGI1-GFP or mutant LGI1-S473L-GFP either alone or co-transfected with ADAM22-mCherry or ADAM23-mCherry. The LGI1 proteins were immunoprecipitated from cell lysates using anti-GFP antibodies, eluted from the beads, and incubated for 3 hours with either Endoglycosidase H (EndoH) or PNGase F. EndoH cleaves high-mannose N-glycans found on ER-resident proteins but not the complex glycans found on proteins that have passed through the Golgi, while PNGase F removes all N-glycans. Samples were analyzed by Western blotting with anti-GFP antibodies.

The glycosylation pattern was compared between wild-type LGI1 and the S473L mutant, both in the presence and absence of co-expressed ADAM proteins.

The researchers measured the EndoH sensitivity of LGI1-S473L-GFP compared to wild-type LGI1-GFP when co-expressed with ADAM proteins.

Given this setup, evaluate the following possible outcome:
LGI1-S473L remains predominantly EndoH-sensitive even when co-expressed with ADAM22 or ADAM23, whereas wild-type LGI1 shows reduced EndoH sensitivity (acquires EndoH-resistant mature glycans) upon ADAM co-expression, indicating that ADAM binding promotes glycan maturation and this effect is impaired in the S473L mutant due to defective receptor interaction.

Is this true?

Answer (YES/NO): NO